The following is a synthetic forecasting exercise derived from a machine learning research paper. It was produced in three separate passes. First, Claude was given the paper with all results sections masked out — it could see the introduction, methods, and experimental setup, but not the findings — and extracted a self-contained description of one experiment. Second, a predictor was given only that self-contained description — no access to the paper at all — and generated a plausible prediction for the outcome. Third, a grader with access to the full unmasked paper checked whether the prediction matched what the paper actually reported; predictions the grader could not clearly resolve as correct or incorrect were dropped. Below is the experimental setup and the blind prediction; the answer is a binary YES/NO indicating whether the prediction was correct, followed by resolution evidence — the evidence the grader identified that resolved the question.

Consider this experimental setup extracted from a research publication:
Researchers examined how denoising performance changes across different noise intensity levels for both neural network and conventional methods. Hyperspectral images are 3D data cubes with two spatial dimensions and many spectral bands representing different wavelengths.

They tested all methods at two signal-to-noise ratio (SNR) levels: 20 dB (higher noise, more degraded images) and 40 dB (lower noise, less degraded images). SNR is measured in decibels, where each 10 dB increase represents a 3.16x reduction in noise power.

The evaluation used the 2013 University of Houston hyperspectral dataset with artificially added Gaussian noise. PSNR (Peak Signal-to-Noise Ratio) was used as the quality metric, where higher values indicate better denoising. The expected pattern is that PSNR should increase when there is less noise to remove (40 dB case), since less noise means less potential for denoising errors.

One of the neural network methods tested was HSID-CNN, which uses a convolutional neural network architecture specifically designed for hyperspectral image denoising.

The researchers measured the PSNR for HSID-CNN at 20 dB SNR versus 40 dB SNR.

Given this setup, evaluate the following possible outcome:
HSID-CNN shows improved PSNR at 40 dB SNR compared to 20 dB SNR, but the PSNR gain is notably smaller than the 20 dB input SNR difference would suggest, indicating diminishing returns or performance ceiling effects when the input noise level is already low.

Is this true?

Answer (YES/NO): NO